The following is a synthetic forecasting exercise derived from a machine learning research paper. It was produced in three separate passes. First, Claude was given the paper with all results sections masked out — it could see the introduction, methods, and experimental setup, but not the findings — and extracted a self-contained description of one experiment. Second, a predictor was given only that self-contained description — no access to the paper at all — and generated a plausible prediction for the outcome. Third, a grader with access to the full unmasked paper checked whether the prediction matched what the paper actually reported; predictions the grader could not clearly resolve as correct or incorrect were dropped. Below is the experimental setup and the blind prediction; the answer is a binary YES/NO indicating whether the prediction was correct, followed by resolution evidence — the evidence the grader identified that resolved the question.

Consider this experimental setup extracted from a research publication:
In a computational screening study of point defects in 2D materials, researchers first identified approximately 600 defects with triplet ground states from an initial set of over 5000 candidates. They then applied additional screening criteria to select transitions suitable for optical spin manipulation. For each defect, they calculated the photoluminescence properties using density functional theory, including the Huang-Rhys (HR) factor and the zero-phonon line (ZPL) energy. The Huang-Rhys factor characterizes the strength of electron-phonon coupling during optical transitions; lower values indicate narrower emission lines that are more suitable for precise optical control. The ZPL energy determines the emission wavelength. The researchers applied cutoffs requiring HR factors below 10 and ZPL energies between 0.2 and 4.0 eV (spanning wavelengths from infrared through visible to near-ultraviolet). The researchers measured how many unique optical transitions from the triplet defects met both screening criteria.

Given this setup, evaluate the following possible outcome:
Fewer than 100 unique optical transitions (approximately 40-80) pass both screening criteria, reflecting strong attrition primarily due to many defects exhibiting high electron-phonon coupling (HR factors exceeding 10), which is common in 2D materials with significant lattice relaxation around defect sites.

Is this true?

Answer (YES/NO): NO